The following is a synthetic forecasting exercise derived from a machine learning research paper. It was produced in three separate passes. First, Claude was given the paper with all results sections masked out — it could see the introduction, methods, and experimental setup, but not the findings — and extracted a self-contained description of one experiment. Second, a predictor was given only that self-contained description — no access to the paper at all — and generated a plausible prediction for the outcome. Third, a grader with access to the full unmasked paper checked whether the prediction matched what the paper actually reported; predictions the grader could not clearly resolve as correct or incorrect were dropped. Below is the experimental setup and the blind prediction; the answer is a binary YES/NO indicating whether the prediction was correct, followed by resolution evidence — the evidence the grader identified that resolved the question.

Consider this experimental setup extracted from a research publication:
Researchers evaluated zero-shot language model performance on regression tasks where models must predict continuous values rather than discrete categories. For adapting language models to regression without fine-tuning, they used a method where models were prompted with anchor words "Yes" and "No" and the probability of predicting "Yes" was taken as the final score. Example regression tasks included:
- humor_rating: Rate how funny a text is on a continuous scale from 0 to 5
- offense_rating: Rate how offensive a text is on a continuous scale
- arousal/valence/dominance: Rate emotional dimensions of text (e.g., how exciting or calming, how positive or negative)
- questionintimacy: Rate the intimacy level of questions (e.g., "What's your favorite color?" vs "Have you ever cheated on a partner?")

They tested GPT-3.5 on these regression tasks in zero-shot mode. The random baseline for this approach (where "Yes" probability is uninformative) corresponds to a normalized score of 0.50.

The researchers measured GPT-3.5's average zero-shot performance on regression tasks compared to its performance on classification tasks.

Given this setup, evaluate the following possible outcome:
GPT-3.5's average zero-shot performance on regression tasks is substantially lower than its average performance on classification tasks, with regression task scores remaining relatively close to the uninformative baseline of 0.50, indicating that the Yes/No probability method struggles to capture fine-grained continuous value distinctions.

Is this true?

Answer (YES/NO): NO